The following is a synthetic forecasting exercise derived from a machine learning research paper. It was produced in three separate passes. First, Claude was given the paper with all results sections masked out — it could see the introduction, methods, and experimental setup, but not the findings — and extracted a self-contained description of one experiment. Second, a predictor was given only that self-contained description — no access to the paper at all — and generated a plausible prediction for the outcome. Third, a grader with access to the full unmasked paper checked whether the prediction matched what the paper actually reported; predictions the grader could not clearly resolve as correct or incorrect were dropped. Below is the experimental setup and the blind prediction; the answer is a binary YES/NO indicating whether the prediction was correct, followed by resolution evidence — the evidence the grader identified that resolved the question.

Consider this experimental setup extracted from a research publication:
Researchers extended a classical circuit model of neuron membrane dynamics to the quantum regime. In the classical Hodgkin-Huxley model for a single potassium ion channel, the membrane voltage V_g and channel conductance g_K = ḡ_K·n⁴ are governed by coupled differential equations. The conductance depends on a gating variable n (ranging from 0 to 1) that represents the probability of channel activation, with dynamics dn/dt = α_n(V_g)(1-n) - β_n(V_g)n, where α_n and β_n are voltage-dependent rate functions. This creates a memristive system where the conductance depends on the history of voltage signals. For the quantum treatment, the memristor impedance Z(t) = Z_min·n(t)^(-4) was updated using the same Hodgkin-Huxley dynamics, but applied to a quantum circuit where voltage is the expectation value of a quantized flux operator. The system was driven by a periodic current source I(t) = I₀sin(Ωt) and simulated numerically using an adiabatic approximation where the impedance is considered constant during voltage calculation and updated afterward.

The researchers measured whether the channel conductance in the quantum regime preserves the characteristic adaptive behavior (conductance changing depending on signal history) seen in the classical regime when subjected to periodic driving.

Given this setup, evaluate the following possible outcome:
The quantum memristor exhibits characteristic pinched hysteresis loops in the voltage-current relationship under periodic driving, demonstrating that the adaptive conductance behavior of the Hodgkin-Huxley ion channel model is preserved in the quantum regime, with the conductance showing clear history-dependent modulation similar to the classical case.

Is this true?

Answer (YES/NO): YES